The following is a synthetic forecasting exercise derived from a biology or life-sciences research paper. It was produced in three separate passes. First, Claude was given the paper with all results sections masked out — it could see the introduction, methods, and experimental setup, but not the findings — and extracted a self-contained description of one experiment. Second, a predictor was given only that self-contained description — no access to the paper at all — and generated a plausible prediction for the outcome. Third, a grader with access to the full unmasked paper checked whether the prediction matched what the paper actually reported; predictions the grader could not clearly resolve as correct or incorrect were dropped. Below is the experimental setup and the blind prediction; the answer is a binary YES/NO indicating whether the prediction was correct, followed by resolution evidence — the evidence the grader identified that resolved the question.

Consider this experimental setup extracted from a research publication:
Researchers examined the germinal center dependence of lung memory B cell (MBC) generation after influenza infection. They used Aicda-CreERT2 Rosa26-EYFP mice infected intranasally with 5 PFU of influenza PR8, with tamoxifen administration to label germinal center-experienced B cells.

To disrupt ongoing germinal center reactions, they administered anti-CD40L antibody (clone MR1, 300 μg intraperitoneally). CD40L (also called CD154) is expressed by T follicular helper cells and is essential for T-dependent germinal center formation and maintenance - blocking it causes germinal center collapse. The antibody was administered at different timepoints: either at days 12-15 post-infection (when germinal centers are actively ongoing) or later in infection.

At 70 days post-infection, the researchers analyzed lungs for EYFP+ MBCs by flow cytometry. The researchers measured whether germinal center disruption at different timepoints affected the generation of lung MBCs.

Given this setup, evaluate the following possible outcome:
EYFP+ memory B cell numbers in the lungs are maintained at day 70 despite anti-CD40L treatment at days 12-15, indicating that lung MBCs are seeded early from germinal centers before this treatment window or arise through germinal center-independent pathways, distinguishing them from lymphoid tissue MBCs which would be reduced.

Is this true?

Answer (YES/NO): NO